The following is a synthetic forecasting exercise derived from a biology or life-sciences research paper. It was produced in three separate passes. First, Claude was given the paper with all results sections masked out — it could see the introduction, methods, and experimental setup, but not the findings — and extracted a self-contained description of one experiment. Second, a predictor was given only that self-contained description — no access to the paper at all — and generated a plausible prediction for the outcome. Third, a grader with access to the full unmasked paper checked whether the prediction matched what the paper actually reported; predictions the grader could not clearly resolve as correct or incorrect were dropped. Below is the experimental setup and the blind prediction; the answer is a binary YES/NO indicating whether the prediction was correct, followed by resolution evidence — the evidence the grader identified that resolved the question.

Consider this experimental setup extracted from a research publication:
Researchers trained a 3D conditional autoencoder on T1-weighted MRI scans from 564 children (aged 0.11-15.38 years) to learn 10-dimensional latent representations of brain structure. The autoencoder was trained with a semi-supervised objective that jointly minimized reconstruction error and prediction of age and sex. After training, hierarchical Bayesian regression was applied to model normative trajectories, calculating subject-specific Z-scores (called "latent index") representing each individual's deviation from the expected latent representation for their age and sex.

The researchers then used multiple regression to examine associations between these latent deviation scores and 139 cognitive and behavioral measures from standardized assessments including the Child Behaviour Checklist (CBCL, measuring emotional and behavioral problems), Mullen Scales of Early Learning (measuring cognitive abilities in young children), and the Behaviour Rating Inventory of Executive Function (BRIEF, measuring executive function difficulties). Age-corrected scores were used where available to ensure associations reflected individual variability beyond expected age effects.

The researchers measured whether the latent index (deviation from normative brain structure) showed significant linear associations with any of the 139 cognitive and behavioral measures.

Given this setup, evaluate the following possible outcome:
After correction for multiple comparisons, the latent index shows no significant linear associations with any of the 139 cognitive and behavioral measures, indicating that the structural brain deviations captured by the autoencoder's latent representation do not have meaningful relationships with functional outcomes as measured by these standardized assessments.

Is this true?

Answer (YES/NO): NO